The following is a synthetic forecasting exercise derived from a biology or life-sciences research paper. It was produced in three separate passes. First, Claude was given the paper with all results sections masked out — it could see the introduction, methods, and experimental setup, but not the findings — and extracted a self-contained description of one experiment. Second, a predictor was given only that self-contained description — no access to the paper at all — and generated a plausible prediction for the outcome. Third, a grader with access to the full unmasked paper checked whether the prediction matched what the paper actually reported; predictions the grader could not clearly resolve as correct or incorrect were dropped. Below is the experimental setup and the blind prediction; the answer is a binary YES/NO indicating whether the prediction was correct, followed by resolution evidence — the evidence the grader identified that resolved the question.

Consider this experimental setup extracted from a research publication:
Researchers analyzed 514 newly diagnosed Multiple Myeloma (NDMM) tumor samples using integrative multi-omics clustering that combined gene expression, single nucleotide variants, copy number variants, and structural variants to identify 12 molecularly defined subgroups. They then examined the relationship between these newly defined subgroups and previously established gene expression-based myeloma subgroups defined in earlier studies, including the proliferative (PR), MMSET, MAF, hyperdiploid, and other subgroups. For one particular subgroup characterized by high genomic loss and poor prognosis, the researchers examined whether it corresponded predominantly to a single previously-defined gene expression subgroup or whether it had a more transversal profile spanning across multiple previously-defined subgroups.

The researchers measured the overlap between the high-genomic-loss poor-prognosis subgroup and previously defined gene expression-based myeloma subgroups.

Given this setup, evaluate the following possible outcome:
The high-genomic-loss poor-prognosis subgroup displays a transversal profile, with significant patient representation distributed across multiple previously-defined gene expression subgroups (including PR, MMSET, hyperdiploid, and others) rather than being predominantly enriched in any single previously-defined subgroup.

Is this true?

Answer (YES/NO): YES